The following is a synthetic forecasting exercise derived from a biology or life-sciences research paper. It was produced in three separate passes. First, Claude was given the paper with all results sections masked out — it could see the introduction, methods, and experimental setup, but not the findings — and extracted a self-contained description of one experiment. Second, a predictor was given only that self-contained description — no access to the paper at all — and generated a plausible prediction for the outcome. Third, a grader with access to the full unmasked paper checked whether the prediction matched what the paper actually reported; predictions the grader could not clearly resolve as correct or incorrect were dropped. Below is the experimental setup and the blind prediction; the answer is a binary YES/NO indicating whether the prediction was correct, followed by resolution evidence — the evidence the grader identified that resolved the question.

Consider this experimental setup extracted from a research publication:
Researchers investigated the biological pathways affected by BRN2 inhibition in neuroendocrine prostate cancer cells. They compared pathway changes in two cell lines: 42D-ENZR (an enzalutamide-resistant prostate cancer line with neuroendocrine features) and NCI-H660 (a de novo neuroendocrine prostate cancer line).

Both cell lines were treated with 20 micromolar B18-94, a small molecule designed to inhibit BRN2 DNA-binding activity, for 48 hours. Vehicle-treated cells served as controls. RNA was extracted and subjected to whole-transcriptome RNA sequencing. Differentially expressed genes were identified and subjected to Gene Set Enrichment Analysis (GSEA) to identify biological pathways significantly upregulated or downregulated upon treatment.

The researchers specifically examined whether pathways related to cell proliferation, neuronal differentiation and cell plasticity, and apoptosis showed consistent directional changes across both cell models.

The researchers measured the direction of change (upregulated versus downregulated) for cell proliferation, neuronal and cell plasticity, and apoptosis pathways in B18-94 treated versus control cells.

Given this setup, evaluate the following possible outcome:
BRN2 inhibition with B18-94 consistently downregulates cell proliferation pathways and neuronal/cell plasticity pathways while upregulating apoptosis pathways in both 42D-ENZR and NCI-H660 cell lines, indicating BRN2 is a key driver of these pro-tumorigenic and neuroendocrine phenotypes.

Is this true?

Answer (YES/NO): YES